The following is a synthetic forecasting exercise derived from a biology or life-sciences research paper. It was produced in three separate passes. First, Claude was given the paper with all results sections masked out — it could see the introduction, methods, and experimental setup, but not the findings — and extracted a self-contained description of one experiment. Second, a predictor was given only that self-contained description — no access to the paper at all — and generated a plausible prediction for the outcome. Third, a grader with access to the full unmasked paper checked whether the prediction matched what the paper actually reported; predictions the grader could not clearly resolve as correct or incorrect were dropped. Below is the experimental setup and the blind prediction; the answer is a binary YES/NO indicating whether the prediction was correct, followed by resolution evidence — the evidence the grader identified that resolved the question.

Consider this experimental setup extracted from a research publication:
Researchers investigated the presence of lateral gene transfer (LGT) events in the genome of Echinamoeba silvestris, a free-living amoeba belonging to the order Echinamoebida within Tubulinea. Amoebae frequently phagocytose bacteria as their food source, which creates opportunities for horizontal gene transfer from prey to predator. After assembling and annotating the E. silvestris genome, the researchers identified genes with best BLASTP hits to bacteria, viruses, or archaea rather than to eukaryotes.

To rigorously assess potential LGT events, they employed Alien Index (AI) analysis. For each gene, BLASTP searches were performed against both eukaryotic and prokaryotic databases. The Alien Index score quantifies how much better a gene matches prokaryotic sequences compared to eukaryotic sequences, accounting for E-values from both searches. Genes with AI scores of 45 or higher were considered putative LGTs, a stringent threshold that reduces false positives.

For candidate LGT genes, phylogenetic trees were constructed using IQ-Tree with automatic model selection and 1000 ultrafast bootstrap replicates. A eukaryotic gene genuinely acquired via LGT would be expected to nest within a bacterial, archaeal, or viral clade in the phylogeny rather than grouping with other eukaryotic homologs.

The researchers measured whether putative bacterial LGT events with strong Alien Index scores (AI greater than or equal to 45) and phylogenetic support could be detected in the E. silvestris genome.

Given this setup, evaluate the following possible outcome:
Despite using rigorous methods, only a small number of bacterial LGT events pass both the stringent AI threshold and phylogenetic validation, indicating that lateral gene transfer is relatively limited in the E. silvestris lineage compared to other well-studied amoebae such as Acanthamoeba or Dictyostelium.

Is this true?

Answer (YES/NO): NO